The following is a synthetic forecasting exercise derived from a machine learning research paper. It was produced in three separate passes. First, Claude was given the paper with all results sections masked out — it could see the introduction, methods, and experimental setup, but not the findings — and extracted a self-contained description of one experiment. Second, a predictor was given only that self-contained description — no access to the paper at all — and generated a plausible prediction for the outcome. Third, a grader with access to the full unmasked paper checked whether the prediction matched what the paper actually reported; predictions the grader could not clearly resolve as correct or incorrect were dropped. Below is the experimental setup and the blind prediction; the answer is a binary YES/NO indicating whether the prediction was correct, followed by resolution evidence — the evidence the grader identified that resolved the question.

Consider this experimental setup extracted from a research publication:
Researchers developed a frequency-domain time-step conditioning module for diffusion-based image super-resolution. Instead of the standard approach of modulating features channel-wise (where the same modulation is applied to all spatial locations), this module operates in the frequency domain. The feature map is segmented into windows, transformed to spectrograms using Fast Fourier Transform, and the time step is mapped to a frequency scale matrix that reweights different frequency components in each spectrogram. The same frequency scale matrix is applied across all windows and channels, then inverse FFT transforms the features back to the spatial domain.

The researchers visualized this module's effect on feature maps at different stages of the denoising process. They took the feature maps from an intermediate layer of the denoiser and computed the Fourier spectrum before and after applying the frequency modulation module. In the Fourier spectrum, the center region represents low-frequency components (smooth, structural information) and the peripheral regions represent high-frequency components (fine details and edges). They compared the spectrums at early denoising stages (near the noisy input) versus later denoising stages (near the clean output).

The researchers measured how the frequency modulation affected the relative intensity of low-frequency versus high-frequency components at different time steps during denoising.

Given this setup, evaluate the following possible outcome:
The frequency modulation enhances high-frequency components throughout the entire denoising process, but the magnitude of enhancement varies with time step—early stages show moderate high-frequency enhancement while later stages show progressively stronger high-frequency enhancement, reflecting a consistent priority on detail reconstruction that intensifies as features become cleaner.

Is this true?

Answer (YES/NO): NO